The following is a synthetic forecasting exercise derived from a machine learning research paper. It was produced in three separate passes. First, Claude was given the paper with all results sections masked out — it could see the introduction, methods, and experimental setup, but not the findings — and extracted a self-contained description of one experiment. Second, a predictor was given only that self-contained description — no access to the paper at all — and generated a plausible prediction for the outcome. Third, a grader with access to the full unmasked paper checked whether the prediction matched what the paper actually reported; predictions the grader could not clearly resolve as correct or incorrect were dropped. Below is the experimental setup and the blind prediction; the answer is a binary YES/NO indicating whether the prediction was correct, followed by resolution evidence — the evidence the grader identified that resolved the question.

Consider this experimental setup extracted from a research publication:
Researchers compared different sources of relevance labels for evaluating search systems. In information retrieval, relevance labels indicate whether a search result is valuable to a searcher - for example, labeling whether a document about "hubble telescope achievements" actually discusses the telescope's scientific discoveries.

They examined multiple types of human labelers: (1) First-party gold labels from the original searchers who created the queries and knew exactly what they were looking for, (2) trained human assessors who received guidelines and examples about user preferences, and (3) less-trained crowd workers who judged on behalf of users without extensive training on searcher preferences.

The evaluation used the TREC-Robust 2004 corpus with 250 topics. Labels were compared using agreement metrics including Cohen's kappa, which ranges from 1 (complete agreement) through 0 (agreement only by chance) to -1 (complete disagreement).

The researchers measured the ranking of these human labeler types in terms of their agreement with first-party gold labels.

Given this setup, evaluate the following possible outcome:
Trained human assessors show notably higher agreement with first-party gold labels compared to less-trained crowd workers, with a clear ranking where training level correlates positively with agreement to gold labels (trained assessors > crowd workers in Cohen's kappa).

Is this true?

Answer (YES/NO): YES